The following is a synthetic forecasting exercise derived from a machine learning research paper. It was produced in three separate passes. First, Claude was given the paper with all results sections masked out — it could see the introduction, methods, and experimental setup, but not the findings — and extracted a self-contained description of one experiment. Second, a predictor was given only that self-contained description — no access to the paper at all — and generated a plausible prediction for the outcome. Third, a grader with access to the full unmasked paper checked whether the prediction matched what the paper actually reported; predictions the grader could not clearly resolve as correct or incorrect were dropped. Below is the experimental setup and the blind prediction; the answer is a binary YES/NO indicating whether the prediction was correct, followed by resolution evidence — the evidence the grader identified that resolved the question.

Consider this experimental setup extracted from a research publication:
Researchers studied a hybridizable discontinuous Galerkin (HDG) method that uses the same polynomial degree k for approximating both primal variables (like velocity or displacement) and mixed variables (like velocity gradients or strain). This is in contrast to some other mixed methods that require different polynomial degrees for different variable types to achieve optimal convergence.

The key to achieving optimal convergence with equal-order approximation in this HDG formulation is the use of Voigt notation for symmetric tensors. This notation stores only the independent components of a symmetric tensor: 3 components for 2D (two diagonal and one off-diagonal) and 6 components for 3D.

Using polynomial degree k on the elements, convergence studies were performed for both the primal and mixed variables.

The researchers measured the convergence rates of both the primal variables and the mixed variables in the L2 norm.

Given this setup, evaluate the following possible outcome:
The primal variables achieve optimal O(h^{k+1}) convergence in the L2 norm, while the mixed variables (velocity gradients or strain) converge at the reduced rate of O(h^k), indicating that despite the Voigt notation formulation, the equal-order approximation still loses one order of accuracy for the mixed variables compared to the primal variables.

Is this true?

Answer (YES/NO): NO